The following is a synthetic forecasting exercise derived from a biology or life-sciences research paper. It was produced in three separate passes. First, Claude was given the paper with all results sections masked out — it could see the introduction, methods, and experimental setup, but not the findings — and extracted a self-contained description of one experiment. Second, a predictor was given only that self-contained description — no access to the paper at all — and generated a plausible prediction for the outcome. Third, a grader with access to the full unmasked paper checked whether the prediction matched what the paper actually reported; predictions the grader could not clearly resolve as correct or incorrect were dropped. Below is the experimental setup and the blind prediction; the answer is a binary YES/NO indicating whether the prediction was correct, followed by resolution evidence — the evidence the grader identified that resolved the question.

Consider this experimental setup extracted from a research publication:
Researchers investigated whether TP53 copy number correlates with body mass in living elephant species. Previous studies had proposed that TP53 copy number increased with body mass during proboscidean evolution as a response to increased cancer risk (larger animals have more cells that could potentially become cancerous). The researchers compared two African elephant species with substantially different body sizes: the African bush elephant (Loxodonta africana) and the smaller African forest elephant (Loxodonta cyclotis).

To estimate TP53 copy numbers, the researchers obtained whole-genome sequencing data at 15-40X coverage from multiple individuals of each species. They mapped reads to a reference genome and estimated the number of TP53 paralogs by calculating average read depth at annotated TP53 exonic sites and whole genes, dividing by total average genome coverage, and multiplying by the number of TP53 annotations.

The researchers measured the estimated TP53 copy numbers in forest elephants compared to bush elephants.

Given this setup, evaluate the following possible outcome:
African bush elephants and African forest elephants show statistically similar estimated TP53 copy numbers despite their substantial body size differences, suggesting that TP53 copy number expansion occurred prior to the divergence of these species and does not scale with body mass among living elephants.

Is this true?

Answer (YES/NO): NO